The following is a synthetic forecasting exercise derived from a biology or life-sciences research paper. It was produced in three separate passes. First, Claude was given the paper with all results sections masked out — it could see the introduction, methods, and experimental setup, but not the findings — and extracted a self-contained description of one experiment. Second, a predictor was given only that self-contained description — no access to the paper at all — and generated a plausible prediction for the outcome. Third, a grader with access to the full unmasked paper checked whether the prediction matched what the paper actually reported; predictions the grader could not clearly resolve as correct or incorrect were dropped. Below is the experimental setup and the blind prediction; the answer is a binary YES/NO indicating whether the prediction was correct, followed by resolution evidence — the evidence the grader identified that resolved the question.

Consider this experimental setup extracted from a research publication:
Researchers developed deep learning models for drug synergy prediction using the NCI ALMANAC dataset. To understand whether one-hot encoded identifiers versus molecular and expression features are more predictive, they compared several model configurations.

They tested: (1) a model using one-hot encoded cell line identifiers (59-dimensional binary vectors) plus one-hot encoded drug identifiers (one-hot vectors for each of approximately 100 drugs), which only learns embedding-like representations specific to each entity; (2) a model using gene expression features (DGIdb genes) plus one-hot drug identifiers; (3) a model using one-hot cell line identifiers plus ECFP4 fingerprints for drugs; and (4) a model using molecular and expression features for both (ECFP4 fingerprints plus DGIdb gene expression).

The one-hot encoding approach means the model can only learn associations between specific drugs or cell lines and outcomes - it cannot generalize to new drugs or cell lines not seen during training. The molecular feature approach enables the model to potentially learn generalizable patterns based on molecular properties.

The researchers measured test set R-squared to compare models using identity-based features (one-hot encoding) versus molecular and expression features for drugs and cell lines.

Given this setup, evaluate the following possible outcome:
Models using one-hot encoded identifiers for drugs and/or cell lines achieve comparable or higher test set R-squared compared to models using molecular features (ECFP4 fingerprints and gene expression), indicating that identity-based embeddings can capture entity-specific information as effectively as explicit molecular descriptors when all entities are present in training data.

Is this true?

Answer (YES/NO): NO